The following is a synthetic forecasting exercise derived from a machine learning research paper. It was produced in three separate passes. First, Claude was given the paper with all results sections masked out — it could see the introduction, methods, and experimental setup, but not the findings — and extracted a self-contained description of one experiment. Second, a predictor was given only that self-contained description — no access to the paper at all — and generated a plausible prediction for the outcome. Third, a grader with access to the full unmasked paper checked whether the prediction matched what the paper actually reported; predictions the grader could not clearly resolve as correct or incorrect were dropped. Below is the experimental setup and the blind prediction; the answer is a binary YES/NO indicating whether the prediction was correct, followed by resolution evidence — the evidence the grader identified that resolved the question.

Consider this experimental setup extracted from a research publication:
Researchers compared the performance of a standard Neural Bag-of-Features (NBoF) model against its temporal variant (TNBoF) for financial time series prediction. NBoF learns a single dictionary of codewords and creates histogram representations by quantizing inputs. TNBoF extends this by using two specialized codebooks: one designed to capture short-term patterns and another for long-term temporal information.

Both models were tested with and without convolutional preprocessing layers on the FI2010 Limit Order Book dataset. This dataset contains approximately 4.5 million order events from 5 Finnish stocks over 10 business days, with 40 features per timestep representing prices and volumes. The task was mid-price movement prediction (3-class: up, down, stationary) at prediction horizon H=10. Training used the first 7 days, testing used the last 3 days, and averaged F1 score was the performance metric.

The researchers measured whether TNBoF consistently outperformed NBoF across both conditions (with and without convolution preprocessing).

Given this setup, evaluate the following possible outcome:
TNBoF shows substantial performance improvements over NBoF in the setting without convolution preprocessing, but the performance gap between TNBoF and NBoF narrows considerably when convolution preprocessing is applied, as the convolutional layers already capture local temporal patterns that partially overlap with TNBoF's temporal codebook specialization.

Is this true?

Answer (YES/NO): YES